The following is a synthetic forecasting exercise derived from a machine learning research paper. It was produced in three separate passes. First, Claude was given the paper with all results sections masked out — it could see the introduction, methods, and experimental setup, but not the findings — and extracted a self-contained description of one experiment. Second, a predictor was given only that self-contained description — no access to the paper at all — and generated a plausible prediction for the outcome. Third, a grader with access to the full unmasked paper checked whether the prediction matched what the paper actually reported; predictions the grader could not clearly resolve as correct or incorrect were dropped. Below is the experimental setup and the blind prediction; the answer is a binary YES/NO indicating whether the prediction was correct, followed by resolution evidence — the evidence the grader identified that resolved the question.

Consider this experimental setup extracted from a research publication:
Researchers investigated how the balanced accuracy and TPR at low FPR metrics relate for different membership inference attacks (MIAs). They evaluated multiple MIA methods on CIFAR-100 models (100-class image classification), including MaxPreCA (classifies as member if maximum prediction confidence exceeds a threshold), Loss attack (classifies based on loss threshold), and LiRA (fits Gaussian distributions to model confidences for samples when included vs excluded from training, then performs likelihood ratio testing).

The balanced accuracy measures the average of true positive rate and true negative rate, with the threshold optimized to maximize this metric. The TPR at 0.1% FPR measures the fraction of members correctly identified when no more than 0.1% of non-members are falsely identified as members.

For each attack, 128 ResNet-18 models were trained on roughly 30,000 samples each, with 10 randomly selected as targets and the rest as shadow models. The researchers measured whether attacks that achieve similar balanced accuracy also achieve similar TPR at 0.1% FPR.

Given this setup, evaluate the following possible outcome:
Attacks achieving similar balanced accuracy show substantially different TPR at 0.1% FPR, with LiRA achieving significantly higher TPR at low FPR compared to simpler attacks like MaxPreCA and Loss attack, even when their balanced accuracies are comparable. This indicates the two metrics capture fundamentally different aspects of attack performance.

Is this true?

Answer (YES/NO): NO